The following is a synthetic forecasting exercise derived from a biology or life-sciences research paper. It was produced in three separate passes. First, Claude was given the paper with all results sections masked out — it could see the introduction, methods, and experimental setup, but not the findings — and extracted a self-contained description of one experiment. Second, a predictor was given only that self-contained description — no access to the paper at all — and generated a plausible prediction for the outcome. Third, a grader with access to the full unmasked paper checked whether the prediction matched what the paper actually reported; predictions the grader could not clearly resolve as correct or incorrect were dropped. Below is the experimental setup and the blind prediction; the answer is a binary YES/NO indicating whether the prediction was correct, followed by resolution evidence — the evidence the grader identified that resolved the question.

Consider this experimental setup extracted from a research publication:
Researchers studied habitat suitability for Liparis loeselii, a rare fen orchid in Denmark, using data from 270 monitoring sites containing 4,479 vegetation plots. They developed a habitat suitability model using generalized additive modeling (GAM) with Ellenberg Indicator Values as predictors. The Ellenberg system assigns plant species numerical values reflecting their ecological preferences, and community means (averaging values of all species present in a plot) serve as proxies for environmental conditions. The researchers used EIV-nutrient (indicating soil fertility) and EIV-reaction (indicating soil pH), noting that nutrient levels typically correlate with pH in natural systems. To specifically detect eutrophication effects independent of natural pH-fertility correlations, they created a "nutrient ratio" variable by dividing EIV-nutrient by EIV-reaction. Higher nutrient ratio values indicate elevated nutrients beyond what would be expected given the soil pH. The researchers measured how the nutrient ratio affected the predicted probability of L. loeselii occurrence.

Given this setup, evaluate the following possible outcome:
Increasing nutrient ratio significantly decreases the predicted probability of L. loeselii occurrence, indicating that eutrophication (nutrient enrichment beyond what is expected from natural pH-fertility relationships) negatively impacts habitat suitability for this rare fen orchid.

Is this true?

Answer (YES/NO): YES